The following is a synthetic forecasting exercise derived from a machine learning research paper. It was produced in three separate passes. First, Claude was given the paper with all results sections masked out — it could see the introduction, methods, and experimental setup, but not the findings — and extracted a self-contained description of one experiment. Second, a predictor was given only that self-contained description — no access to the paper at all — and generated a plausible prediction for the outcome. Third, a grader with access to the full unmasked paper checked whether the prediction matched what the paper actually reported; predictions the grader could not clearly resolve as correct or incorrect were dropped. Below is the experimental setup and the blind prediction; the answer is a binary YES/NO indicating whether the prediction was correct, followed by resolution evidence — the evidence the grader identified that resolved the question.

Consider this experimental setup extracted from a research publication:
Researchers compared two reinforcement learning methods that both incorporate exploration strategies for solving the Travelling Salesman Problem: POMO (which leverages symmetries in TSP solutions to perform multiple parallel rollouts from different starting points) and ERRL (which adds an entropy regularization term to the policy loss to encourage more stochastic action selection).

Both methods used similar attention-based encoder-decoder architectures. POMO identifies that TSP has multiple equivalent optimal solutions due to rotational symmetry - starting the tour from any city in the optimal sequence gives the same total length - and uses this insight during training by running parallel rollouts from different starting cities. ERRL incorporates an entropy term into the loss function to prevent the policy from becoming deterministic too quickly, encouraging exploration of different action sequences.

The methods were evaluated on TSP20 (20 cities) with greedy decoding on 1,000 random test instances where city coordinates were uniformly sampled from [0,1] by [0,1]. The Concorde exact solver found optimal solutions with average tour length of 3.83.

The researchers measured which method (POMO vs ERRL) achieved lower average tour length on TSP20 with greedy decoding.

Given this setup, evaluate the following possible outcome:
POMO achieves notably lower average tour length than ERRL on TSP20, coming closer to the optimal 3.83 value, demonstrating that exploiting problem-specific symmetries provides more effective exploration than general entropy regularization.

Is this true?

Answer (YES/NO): NO